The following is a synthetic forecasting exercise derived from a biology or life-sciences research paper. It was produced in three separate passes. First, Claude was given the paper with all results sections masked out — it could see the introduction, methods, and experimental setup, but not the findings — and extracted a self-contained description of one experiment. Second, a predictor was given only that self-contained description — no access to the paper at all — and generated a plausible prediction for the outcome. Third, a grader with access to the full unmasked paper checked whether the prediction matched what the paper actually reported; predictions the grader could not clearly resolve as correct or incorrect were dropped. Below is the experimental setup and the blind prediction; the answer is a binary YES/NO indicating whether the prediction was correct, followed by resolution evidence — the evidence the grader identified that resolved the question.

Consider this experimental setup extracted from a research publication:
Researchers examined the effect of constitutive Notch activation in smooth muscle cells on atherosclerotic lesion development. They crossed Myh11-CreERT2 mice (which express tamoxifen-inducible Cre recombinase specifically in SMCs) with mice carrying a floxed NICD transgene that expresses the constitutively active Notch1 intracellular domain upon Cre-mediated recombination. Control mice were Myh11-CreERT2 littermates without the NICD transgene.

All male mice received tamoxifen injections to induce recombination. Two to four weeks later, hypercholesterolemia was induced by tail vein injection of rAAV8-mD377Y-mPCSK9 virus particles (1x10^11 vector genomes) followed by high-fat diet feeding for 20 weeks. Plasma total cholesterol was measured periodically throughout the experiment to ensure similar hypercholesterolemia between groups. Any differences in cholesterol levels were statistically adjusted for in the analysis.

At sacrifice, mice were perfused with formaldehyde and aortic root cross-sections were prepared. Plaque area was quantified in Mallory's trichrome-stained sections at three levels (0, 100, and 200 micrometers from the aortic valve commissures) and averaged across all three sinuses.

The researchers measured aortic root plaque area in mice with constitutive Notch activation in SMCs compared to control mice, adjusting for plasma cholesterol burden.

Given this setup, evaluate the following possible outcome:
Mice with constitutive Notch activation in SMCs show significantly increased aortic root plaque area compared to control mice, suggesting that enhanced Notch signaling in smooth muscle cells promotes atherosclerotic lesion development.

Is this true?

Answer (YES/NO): NO